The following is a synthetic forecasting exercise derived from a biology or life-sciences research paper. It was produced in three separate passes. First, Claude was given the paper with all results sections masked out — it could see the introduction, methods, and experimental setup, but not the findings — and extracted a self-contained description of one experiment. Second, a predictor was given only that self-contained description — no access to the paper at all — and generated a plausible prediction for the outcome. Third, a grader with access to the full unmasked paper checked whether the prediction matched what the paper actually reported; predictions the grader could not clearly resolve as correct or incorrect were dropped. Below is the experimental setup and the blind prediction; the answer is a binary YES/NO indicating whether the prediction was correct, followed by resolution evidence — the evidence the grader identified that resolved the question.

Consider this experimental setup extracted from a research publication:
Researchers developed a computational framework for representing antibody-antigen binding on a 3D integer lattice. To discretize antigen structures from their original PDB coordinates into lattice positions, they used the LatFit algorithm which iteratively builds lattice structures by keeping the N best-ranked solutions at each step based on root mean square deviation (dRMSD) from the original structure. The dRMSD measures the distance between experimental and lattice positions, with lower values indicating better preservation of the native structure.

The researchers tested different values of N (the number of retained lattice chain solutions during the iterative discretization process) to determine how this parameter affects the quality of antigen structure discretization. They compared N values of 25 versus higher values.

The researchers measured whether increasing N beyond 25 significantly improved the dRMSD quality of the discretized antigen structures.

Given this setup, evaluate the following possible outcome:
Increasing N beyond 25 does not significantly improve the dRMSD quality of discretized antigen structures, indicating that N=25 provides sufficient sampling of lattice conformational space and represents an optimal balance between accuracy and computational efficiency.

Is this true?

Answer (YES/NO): YES